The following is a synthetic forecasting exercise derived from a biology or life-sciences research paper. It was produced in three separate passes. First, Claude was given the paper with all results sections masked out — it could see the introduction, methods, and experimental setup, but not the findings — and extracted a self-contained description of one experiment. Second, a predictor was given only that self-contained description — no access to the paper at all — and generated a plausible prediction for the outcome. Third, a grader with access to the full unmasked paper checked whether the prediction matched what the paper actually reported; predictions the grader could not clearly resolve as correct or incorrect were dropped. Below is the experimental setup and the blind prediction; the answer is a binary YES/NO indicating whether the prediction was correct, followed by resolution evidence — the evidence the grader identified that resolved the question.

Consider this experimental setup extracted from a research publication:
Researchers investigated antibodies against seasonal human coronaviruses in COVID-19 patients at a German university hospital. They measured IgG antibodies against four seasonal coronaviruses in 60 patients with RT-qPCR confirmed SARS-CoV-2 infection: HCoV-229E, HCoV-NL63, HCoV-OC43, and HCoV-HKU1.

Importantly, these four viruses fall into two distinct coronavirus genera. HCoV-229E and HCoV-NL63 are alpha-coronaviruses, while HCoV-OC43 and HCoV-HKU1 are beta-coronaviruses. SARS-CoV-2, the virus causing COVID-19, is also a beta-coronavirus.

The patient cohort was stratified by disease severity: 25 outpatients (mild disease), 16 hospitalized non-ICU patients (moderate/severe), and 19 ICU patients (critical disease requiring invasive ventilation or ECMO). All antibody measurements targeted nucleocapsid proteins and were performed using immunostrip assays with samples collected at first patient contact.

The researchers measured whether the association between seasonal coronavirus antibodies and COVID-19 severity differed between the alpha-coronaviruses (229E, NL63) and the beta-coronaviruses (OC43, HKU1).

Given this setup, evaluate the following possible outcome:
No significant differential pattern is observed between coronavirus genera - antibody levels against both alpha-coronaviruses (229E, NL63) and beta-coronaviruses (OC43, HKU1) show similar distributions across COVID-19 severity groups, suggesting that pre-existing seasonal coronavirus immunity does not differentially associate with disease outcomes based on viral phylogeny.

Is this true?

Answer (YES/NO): NO